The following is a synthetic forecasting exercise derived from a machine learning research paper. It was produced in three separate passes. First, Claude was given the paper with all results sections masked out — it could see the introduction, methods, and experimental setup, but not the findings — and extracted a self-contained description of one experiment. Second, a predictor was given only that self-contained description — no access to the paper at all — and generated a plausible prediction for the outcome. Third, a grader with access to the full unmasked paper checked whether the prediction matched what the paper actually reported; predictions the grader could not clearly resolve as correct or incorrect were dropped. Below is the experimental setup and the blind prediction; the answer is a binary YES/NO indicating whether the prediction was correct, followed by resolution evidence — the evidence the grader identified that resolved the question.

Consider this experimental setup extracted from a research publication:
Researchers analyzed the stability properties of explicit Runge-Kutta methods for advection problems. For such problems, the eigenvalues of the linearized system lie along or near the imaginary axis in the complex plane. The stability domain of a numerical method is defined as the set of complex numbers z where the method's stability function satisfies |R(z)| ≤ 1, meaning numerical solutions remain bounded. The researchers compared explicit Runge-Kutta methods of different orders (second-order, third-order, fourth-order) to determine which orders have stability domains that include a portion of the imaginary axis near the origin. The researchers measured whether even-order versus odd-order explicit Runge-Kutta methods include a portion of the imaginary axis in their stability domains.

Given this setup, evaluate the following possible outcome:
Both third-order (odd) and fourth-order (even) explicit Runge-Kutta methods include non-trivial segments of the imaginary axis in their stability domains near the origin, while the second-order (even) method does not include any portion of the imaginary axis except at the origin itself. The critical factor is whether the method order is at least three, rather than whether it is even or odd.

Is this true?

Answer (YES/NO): NO